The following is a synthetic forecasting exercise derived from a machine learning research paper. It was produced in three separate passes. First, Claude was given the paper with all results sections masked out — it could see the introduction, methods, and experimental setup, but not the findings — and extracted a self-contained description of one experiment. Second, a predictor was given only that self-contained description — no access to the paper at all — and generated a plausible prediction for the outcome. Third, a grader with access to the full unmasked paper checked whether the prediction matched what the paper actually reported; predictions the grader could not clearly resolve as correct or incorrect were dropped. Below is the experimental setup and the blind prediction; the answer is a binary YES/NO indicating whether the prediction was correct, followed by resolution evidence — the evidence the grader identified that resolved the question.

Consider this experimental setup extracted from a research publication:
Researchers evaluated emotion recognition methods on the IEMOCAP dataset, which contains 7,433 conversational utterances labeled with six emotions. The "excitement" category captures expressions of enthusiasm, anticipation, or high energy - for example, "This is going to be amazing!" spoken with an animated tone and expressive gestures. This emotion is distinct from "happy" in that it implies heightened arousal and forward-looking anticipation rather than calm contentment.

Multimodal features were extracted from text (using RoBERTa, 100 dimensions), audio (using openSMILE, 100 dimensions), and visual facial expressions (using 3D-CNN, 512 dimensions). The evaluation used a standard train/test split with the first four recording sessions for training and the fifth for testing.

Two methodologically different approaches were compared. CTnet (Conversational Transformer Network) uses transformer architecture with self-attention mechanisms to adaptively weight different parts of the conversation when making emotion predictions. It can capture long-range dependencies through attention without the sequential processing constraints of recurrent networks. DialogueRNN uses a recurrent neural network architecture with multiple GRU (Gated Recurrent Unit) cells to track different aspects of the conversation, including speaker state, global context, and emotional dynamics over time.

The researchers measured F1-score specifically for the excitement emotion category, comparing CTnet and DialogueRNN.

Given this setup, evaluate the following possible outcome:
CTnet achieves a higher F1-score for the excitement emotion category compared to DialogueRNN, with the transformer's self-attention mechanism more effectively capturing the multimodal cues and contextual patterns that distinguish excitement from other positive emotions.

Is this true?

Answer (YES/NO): YES